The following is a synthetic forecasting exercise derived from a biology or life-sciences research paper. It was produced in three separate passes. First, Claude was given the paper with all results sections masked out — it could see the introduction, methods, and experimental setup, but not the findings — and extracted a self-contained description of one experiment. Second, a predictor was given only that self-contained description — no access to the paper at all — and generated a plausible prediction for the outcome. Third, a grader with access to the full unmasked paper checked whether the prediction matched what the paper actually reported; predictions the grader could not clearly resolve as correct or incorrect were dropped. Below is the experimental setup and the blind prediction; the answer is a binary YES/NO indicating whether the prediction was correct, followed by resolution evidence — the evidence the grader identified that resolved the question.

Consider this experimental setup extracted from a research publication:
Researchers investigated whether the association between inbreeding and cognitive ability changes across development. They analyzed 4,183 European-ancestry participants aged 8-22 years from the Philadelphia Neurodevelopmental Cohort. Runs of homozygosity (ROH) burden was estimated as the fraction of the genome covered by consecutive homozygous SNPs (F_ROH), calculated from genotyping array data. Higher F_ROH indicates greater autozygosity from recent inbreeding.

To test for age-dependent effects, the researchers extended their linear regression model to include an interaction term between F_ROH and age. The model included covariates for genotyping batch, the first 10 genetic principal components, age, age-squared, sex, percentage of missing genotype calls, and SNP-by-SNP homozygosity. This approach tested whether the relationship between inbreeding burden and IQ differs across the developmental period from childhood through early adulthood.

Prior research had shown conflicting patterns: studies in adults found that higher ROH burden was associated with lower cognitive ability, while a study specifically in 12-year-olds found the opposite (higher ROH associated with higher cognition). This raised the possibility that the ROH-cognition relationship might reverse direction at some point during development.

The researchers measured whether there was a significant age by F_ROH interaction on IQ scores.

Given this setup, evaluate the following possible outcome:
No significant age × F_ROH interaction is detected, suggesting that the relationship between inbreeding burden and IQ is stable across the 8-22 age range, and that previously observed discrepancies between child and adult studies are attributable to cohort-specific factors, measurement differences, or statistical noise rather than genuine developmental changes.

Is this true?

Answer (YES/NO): YES